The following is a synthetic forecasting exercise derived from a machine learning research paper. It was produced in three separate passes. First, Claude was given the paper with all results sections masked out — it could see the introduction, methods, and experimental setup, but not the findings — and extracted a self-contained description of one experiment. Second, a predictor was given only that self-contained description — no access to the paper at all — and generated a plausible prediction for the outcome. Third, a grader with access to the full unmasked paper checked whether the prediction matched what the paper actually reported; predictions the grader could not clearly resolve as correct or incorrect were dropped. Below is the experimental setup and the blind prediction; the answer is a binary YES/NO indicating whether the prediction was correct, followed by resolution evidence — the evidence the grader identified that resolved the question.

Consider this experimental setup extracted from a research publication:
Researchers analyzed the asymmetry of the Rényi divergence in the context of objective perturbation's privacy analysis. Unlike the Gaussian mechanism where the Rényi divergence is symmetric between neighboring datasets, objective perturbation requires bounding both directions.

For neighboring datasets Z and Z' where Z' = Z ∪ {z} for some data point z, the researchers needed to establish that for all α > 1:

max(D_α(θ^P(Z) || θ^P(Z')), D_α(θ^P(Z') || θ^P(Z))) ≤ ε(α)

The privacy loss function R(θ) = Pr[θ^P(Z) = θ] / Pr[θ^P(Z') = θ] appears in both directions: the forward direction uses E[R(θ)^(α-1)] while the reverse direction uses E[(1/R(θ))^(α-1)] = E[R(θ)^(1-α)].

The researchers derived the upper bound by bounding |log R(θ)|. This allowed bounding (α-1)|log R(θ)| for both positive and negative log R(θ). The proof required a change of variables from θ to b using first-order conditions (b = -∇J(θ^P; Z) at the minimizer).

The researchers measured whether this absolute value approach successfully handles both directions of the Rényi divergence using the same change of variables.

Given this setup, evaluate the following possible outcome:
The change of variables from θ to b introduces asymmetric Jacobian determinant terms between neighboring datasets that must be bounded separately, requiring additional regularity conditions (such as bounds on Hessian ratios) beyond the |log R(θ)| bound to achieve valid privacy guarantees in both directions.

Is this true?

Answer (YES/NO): NO